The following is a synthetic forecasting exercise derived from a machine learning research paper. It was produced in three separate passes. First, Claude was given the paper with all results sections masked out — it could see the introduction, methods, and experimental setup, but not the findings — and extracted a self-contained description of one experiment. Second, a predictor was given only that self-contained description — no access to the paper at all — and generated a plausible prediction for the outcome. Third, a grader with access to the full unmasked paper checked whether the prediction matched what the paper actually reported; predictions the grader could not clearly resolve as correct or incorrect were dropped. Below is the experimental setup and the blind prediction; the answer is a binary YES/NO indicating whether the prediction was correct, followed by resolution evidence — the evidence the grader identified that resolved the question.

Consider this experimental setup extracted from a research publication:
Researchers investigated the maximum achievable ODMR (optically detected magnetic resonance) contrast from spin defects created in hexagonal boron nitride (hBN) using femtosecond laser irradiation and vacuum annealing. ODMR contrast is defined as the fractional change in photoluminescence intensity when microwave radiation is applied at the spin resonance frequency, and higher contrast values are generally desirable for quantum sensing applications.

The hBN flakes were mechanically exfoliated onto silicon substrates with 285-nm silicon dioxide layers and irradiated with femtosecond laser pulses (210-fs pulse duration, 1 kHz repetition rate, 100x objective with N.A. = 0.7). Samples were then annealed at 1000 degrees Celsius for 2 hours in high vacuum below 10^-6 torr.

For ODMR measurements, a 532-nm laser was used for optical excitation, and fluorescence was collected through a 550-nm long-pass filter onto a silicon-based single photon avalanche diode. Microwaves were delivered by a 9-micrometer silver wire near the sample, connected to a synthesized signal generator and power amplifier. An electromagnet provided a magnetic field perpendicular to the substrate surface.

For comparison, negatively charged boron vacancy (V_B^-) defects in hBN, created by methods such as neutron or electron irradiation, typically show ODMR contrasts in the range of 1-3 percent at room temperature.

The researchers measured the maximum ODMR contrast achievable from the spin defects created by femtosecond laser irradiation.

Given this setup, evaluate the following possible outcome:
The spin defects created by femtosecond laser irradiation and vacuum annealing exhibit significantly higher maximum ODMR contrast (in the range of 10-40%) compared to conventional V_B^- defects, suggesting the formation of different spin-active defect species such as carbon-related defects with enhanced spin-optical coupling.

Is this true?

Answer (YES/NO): NO